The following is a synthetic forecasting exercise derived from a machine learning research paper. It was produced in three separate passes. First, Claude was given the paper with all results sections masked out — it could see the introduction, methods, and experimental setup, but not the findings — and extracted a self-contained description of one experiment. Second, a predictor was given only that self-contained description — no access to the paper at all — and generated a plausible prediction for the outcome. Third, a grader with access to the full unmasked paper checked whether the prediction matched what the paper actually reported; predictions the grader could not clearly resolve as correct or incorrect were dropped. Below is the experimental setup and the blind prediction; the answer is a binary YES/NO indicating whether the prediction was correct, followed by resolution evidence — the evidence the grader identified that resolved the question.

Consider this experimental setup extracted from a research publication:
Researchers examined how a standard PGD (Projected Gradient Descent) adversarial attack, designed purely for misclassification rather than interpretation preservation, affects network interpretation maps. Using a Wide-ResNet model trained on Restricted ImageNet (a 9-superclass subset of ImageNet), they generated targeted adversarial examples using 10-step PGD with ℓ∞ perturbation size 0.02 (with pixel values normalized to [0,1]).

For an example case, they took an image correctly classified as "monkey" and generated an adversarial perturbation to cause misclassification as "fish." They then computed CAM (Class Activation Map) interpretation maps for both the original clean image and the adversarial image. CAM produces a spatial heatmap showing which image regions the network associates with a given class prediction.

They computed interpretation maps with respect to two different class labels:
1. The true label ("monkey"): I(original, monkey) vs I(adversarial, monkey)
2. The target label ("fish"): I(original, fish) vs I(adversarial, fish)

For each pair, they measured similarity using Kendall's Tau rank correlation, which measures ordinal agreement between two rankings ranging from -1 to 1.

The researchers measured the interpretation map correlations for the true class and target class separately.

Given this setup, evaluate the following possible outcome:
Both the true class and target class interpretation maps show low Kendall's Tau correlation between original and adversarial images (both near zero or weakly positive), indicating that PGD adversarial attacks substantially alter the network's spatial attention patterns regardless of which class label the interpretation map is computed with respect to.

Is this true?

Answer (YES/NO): NO